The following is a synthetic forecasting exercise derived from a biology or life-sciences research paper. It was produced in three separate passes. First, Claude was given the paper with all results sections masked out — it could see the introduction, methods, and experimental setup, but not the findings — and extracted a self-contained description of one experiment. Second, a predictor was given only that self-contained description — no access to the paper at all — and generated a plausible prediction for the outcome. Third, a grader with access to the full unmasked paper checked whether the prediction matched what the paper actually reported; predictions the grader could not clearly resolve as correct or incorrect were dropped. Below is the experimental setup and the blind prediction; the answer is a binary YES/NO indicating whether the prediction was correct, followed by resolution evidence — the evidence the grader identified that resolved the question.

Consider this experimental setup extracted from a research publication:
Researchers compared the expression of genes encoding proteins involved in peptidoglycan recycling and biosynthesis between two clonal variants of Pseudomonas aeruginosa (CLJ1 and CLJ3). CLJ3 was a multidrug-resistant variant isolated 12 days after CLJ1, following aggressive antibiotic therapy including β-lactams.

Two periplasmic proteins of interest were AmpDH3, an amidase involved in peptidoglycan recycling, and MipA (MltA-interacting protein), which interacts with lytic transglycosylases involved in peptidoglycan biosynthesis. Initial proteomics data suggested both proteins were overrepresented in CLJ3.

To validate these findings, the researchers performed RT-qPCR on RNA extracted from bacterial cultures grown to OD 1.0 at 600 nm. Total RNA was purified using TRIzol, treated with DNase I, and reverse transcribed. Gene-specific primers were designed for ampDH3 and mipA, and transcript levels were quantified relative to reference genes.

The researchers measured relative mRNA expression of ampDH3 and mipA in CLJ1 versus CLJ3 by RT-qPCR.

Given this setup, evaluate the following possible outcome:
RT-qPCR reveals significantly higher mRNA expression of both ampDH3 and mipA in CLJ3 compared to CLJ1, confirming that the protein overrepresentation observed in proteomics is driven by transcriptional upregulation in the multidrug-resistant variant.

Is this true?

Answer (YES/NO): YES